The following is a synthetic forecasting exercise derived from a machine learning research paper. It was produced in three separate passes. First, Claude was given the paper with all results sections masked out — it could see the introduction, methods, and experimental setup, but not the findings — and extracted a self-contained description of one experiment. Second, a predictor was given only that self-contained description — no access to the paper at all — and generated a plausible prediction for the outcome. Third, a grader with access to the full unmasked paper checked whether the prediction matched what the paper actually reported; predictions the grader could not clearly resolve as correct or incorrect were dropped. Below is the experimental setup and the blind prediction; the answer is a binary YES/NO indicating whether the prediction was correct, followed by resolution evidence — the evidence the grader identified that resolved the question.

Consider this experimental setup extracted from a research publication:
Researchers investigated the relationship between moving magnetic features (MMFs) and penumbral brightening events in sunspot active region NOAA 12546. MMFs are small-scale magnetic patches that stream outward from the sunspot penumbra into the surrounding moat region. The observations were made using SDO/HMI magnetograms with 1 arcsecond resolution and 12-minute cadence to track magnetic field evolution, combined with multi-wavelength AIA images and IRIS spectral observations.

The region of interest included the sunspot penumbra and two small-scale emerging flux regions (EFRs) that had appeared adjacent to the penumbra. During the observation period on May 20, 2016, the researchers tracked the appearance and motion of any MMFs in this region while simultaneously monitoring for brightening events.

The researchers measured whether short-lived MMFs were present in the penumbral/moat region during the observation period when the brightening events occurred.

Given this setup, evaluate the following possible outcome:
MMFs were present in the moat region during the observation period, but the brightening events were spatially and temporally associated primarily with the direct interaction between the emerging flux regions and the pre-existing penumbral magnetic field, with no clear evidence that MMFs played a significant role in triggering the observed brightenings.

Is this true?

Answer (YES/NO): NO